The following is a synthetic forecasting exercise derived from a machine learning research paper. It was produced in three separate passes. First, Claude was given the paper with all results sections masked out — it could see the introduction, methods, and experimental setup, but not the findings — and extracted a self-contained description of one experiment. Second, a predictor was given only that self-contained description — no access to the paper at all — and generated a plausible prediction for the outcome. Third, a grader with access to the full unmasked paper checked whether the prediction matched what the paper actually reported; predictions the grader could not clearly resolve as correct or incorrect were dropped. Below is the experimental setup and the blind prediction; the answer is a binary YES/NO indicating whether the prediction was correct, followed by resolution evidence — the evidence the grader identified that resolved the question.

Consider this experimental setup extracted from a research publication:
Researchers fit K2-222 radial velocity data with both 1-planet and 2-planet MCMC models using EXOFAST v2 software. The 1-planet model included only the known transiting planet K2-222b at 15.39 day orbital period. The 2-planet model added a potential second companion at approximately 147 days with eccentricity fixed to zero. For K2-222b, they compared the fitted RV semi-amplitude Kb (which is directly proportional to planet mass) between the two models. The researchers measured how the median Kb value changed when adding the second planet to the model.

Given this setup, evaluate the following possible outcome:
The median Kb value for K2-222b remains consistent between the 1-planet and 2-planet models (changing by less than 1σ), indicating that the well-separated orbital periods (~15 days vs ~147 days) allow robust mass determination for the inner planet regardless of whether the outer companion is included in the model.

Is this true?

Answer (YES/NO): YES